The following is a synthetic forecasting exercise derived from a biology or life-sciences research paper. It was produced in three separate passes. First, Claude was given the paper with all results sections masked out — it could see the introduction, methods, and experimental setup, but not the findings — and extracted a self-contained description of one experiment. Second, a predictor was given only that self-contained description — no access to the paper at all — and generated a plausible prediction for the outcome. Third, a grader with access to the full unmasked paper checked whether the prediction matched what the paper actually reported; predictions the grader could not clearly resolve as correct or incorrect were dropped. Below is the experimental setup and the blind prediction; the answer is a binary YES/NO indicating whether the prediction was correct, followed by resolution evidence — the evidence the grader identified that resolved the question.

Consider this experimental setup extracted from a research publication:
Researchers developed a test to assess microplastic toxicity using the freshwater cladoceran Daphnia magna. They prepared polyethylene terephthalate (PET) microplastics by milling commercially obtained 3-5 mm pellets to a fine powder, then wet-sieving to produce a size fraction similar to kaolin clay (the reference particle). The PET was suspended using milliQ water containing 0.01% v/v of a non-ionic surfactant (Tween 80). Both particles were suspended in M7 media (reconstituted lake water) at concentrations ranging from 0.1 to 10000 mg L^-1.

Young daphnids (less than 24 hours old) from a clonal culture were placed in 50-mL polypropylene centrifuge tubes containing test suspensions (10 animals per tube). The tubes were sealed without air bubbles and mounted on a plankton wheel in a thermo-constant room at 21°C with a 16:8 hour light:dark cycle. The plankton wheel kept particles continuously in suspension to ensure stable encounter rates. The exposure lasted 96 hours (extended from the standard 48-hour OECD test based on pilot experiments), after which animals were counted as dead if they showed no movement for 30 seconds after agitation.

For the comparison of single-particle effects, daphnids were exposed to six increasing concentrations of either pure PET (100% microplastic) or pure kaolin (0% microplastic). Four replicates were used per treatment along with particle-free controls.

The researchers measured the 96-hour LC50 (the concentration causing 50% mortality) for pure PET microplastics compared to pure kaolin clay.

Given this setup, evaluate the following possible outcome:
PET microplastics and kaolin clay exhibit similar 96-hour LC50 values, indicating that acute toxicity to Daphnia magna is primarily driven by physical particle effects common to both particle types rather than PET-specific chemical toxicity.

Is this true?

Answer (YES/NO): NO